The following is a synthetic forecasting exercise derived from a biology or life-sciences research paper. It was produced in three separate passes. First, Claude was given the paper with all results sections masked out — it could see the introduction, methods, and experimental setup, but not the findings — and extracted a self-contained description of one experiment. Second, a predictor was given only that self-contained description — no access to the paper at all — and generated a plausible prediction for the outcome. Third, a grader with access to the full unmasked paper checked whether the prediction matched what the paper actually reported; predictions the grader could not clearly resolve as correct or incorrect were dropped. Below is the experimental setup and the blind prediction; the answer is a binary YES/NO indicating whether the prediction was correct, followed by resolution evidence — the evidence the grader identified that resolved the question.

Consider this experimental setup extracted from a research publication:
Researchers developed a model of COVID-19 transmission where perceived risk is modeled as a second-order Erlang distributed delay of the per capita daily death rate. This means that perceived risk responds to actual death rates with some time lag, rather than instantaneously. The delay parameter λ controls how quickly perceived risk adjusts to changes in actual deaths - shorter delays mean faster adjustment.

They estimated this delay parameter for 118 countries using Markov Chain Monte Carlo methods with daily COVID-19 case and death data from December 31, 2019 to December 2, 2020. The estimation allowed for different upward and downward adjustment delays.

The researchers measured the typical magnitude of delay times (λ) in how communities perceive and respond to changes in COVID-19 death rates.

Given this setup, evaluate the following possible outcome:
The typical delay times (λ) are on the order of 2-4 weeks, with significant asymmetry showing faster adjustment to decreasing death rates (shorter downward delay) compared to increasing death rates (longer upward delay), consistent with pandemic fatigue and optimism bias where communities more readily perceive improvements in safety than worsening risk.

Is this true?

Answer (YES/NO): NO